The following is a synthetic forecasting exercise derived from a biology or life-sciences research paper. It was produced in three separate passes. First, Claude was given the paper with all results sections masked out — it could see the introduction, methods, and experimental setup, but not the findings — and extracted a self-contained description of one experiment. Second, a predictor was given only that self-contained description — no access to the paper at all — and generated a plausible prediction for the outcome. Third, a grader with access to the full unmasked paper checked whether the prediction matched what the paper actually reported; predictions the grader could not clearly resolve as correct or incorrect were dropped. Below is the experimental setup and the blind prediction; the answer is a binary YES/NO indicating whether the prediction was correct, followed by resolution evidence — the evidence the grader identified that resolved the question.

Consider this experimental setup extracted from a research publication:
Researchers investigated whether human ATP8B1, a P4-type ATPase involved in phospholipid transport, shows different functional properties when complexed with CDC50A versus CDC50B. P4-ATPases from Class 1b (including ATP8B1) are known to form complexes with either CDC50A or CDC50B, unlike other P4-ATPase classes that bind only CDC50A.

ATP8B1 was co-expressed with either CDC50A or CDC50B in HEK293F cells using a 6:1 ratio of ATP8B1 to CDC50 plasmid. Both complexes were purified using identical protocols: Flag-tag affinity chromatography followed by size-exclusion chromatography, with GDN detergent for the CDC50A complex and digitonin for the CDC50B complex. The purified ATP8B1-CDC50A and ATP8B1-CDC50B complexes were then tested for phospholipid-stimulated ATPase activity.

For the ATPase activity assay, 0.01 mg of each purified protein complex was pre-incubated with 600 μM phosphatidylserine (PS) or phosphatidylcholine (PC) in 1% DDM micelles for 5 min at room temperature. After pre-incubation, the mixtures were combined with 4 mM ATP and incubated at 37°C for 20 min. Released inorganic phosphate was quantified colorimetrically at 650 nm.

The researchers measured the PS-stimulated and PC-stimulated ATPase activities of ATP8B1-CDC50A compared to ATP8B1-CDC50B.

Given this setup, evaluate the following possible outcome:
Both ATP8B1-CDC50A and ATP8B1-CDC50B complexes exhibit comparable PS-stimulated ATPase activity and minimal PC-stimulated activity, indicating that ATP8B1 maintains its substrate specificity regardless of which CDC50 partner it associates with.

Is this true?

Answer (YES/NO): NO